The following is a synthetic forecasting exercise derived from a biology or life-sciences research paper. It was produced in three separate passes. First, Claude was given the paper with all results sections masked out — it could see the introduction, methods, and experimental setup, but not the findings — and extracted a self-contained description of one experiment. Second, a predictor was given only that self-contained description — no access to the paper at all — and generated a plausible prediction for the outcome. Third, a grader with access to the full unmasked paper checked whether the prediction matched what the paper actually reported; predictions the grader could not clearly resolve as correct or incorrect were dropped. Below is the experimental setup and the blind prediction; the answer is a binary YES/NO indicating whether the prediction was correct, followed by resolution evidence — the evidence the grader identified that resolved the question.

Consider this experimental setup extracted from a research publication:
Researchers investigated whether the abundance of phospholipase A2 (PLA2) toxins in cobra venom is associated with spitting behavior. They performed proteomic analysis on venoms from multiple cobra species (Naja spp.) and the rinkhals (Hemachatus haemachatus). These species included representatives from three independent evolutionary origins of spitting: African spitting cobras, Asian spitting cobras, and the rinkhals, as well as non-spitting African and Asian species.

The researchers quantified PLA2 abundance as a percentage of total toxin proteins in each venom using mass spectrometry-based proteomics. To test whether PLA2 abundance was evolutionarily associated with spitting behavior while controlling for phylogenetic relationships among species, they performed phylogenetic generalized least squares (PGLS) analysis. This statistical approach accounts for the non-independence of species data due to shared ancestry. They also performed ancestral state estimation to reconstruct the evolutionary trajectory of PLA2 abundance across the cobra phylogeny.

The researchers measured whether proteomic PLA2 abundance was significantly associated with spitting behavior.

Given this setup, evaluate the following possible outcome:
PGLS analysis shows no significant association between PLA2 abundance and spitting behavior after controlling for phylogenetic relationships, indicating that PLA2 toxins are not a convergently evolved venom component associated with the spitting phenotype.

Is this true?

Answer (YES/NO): NO